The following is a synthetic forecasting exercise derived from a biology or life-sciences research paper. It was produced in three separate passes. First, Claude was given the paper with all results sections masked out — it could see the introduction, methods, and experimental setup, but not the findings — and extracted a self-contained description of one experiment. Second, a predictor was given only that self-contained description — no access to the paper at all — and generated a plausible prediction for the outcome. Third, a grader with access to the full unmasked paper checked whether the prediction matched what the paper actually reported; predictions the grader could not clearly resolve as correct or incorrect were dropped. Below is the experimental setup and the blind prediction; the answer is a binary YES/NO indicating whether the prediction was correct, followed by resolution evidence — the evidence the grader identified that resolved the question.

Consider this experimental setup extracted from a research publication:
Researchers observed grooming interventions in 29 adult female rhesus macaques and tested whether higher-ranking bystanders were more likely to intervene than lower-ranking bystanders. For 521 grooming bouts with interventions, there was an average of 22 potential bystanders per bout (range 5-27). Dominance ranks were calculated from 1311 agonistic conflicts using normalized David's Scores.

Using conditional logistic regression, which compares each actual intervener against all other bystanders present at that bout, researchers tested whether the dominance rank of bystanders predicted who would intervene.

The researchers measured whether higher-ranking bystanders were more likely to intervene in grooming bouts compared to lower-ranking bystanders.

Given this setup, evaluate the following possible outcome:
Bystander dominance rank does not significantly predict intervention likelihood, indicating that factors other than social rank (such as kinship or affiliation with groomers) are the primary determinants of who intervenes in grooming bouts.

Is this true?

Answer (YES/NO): NO